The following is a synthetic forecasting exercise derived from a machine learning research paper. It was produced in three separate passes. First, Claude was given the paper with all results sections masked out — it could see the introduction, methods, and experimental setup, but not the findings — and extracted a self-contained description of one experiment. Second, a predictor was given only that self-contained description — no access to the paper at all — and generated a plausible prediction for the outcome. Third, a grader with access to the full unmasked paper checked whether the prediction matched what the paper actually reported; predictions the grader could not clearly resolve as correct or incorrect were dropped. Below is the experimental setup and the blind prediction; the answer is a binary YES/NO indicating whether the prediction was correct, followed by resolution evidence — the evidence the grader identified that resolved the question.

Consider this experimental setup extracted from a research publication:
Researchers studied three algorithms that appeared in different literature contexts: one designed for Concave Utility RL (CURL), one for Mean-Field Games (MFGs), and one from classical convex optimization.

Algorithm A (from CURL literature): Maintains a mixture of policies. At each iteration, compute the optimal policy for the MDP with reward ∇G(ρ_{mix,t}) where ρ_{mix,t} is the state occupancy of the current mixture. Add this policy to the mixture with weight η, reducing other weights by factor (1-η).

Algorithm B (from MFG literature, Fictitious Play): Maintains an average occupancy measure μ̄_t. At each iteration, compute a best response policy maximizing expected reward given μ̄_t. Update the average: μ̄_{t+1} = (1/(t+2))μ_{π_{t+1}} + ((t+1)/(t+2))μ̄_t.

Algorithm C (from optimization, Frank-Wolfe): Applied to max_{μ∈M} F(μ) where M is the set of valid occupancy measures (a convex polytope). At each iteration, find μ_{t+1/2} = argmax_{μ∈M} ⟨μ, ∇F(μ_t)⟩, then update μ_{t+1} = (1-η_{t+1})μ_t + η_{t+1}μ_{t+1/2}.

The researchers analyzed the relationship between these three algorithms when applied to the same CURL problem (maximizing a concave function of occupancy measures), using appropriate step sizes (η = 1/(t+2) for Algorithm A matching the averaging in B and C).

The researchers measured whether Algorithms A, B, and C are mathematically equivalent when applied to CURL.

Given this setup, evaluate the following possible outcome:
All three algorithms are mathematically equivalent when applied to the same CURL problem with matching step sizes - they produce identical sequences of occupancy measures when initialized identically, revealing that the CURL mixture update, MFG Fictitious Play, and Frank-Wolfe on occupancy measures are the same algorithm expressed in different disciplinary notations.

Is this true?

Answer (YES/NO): YES